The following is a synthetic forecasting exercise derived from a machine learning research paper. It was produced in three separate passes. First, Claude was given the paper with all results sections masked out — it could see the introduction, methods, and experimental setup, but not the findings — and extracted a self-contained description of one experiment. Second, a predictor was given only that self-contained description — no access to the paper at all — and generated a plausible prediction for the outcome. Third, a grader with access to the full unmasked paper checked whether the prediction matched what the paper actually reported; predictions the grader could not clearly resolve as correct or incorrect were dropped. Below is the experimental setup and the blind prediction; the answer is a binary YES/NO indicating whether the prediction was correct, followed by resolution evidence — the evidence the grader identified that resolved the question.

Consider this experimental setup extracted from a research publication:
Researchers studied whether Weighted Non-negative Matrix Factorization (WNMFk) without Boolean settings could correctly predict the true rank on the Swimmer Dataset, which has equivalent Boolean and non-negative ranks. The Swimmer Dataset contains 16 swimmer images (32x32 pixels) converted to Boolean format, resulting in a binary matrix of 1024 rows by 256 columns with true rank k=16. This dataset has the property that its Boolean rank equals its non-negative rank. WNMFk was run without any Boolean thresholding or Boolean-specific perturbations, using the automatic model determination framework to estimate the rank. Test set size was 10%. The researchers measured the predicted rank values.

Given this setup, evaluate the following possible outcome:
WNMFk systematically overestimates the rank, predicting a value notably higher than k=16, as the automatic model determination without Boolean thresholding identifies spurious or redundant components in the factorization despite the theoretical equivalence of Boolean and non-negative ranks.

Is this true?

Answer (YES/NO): NO